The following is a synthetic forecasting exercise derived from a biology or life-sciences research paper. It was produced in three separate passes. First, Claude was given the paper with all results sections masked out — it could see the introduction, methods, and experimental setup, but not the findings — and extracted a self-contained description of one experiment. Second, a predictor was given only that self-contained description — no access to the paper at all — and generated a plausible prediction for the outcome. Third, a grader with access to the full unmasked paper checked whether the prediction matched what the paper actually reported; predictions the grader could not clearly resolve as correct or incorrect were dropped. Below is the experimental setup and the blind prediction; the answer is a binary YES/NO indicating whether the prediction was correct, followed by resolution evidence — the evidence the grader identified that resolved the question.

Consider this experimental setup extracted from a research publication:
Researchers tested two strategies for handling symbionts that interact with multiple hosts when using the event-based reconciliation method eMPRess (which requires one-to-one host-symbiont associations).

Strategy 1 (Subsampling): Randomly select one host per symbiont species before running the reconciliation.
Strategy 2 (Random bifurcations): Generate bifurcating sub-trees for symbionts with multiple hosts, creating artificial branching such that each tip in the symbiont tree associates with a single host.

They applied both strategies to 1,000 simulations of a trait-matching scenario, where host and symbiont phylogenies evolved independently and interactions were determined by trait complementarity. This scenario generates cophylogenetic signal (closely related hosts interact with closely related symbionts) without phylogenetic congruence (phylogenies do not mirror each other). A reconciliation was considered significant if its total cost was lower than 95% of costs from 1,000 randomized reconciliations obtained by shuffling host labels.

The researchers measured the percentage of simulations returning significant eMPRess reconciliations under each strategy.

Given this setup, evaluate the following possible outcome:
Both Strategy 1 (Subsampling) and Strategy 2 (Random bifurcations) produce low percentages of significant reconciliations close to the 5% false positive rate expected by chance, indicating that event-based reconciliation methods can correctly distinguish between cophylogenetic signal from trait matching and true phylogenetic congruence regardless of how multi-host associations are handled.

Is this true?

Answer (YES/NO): NO